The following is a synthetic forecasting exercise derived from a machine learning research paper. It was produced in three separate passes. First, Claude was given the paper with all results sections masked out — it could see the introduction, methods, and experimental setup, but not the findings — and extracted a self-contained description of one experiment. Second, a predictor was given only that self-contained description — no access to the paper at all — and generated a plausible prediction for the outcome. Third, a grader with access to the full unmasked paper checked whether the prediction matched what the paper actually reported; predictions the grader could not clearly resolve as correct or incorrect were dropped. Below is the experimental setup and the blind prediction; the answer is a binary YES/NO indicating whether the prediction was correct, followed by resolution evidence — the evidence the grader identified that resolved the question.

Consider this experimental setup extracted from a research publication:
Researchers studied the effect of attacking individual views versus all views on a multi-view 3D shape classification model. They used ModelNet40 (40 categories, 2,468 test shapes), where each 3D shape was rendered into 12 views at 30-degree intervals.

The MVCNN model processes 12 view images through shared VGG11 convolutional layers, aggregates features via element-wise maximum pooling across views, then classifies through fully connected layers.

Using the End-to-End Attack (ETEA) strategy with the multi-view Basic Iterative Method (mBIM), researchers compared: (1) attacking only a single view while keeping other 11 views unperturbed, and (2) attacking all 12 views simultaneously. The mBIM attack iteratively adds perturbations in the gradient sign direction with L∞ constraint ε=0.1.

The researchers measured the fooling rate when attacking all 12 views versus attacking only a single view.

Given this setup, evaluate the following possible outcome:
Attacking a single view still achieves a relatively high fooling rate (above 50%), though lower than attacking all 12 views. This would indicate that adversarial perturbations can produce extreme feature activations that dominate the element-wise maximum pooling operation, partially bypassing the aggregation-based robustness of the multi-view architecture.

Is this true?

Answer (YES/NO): NO